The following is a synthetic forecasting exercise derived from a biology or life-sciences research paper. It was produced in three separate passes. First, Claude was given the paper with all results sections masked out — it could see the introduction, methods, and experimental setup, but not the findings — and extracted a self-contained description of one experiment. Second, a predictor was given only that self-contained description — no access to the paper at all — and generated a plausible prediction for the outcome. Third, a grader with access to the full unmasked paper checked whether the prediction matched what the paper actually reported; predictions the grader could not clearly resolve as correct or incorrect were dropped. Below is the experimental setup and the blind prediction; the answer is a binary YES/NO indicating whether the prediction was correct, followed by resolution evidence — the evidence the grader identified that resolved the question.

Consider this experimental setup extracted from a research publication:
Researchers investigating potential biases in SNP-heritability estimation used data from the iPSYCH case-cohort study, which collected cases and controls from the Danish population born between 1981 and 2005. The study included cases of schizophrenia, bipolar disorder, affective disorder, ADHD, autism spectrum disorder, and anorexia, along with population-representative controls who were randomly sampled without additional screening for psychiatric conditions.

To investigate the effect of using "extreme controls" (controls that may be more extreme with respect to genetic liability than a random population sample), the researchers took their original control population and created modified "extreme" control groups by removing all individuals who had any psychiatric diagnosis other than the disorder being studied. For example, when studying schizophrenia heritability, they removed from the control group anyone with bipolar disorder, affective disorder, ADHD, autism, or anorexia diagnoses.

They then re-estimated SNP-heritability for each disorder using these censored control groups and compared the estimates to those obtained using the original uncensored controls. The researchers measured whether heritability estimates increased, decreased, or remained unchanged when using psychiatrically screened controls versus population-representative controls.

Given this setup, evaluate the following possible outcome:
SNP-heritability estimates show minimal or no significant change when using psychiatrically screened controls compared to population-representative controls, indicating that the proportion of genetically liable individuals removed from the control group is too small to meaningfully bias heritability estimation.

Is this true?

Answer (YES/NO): NO